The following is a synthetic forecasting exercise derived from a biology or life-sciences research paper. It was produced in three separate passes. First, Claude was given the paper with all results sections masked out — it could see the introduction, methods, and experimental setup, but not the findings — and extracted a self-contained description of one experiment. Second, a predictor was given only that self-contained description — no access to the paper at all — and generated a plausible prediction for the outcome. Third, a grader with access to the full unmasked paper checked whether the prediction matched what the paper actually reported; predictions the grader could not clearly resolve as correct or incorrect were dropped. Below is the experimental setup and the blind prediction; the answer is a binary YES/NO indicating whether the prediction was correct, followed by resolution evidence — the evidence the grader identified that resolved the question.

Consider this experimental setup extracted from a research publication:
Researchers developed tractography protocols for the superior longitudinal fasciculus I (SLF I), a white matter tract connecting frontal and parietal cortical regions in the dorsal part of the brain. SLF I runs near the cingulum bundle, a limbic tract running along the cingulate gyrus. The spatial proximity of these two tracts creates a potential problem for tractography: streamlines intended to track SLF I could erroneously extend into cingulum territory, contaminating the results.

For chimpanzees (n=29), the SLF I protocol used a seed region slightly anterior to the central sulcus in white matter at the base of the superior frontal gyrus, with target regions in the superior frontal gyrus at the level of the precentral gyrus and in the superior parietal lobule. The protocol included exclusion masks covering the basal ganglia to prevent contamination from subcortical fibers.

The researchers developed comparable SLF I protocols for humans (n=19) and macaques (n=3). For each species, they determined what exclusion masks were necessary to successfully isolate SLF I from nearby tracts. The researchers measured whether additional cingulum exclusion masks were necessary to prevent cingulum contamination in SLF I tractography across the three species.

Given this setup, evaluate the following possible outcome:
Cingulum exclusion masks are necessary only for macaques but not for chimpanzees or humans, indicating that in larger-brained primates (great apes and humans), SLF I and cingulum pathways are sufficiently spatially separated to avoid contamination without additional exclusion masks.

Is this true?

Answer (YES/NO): NO